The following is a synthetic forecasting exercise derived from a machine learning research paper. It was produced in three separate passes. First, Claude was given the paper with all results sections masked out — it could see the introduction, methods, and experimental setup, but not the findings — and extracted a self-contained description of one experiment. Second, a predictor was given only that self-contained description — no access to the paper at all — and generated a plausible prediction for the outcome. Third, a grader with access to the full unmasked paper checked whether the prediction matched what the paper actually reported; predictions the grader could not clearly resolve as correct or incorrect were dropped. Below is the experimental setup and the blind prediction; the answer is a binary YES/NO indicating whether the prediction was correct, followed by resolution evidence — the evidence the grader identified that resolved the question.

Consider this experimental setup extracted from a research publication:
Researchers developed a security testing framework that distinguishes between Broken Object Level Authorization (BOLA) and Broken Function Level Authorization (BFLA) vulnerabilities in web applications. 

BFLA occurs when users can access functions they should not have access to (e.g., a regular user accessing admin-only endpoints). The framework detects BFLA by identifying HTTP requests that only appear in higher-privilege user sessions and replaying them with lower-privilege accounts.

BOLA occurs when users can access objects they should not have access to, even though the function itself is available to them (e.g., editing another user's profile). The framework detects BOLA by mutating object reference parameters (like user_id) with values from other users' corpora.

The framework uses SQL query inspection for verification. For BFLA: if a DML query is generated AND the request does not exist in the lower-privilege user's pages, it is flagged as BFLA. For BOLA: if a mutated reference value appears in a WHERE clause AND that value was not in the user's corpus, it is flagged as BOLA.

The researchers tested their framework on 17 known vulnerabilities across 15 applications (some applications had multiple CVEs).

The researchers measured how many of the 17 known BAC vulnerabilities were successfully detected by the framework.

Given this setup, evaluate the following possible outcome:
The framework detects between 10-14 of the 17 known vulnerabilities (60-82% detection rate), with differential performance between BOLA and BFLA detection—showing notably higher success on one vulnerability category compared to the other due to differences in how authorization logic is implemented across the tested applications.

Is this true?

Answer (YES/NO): NO